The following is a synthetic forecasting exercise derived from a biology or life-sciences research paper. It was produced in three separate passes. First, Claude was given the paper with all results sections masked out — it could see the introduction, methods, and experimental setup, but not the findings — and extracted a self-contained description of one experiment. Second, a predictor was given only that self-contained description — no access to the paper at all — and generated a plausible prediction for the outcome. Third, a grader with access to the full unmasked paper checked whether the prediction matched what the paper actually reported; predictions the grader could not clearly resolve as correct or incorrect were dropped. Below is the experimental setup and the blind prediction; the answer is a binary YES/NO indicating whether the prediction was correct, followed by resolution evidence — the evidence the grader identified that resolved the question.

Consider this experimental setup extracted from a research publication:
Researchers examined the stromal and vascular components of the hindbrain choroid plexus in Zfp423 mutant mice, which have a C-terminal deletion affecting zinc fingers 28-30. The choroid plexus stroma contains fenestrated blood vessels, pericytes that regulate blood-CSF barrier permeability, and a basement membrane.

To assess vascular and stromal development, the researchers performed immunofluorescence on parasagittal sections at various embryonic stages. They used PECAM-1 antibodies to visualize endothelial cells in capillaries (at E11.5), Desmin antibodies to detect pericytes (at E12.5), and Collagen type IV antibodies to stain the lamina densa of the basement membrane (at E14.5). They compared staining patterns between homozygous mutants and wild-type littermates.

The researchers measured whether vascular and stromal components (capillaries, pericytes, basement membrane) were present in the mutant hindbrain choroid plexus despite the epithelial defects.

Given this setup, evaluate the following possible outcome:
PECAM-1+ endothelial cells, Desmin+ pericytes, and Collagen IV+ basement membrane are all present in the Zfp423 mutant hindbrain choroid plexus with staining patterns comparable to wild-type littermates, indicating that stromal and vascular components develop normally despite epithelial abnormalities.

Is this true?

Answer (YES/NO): NO